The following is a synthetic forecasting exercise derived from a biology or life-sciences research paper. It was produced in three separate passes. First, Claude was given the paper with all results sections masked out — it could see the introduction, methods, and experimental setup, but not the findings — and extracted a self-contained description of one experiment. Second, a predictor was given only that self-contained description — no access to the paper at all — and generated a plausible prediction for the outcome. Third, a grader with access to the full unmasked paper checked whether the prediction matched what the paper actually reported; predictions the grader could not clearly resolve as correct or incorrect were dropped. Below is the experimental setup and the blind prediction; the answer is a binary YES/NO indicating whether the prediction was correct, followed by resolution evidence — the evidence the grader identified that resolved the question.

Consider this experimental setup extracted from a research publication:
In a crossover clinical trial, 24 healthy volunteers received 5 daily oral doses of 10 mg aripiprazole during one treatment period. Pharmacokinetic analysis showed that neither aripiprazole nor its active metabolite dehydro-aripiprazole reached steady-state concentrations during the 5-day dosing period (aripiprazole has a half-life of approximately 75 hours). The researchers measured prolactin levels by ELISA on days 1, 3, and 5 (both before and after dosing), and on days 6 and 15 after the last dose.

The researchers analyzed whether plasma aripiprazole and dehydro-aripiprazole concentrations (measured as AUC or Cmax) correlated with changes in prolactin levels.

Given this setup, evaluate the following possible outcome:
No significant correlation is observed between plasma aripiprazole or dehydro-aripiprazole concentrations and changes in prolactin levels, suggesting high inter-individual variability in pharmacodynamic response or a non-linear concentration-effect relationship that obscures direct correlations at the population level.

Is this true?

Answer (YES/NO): YES